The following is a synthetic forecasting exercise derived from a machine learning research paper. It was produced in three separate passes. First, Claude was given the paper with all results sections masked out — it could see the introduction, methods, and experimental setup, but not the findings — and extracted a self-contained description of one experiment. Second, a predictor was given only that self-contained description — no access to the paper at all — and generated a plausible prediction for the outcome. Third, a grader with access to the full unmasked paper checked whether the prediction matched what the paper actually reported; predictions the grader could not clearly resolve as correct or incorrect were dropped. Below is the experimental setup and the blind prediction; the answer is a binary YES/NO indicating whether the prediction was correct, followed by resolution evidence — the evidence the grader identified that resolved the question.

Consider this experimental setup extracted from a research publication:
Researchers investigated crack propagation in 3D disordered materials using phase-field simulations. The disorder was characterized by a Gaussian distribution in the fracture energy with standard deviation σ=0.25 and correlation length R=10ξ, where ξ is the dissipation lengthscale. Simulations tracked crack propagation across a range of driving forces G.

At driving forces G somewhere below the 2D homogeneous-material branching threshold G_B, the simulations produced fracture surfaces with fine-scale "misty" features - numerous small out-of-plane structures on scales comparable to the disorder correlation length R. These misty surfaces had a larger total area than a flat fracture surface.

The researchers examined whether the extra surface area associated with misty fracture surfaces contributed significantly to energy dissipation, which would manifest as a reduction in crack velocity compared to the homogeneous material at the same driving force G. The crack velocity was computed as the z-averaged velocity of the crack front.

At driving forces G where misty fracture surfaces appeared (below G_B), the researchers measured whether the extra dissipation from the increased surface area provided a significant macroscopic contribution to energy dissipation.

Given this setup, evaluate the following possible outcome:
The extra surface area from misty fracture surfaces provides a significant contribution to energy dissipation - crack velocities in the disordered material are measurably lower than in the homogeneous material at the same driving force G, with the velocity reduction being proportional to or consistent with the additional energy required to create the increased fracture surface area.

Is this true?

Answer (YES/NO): NO